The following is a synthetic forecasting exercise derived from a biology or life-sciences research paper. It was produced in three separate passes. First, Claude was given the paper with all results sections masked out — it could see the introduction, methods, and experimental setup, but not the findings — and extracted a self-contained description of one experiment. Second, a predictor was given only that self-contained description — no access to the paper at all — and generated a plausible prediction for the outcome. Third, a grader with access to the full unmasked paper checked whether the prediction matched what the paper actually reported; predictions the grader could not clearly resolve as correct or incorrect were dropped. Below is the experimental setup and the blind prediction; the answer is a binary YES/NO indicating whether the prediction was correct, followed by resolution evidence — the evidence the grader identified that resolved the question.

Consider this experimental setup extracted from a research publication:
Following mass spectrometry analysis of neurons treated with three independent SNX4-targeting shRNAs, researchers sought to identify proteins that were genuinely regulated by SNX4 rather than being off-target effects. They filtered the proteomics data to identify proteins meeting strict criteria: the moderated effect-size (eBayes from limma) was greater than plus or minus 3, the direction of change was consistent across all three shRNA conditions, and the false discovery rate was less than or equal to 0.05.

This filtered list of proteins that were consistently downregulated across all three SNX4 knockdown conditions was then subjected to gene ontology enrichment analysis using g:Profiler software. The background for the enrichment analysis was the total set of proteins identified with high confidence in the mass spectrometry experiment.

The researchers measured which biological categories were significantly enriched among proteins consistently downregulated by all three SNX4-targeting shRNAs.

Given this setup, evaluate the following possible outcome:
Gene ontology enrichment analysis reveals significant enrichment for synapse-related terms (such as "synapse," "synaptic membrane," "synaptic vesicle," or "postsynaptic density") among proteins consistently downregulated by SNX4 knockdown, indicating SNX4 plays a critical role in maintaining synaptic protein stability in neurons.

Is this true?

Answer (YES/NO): YES